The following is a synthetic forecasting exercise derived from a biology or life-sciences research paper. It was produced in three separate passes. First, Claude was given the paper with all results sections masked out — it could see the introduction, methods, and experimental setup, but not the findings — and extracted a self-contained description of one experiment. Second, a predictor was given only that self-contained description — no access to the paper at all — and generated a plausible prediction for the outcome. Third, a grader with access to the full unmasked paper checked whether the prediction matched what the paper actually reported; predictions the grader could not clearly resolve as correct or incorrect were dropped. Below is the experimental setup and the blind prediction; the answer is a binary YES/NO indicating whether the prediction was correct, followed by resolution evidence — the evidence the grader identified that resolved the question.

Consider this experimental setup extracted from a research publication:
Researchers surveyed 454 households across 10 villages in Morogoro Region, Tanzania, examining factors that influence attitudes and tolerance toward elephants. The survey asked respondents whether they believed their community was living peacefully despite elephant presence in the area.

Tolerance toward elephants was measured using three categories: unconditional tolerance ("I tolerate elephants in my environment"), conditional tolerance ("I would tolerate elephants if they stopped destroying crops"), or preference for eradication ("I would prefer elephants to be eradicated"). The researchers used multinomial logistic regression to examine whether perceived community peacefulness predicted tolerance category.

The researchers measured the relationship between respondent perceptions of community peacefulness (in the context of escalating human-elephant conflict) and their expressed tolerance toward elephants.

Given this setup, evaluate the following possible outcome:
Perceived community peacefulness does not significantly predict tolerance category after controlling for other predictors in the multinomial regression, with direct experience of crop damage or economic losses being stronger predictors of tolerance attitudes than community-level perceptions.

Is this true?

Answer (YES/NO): NO